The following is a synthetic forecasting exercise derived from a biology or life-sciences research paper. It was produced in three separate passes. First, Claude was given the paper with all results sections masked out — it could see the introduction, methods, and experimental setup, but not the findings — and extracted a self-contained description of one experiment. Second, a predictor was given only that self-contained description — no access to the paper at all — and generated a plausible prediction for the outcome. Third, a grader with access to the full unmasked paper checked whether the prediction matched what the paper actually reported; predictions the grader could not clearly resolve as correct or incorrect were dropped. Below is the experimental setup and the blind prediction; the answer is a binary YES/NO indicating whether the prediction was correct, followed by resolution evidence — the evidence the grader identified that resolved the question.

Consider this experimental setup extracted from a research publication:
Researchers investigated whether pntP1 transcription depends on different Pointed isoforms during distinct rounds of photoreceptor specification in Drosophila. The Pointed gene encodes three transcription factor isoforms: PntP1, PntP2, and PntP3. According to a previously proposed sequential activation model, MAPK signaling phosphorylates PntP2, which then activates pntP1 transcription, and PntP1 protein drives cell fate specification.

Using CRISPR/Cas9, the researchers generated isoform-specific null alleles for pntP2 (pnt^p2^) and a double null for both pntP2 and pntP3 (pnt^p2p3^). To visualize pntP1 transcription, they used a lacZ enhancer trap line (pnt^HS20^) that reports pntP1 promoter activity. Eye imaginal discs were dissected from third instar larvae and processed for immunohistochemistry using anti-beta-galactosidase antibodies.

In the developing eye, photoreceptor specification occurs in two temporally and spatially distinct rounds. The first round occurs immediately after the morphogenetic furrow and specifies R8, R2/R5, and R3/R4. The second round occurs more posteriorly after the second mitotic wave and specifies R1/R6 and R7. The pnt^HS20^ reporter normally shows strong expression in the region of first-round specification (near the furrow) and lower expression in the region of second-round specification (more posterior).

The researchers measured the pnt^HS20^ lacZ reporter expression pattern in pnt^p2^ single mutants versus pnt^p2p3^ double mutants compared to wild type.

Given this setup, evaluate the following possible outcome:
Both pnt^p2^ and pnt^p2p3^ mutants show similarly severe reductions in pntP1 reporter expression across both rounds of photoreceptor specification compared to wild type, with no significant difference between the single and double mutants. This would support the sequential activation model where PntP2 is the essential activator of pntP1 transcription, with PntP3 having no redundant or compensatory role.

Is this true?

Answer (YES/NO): NO